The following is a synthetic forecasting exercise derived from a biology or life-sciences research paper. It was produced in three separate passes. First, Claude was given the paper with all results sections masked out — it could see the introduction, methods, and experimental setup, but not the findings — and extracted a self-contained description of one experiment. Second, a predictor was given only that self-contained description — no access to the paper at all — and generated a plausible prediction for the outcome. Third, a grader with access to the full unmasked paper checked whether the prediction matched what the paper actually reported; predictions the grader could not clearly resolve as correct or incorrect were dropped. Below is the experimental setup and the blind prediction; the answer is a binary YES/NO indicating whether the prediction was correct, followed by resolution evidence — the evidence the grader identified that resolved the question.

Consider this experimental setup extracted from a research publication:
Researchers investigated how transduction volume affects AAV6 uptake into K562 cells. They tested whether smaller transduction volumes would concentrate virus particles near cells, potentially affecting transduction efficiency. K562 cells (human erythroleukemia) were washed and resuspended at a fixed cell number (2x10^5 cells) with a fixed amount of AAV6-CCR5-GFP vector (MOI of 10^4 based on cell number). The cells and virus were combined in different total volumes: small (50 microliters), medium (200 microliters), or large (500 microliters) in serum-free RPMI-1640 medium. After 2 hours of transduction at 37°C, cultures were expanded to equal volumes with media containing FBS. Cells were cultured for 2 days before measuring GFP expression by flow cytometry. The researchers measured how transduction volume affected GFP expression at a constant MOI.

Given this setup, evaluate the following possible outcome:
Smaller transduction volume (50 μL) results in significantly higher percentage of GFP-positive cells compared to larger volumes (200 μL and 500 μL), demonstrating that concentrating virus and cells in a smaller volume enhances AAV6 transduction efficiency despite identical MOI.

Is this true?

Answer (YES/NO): YES